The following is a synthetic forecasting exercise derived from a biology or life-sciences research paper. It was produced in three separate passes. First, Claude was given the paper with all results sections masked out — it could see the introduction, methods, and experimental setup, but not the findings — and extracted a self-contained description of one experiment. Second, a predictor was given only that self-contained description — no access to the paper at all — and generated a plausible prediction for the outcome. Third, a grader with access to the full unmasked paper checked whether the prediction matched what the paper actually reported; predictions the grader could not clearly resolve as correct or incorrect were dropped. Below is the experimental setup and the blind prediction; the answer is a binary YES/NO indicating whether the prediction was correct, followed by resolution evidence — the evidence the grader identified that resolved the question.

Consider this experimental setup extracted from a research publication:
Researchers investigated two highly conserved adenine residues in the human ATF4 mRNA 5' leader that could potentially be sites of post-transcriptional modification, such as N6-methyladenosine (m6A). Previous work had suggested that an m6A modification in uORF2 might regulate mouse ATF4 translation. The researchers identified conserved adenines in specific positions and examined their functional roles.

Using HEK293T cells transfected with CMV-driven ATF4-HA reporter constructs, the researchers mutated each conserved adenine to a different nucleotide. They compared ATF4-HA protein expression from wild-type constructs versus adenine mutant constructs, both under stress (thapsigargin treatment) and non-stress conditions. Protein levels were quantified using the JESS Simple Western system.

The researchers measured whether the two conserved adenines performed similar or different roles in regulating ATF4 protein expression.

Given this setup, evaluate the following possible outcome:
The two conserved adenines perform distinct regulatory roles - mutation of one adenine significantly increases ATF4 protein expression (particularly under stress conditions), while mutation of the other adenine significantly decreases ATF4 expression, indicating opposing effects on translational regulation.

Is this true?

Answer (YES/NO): NO